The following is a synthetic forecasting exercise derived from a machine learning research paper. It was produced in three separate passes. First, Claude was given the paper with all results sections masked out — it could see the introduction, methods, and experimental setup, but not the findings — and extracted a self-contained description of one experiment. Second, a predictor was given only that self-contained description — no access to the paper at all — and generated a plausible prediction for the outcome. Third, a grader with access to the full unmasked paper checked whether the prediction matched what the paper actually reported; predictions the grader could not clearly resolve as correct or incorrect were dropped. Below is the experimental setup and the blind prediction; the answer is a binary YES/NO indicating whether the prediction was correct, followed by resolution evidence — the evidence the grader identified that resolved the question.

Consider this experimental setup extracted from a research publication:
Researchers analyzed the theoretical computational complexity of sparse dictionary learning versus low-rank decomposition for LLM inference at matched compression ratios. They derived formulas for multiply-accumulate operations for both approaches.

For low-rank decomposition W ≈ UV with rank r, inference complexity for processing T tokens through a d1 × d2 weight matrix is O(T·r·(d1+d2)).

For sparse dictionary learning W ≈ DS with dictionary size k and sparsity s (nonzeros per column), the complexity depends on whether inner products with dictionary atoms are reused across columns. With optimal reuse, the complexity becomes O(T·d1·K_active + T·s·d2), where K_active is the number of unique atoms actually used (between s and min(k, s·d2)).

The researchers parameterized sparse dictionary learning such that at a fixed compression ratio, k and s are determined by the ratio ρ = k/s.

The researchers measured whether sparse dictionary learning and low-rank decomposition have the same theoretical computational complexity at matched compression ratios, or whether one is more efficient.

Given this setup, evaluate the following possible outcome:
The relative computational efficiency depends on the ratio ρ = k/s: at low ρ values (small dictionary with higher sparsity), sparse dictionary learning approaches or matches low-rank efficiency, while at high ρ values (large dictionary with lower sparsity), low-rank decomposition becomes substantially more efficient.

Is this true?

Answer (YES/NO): NO